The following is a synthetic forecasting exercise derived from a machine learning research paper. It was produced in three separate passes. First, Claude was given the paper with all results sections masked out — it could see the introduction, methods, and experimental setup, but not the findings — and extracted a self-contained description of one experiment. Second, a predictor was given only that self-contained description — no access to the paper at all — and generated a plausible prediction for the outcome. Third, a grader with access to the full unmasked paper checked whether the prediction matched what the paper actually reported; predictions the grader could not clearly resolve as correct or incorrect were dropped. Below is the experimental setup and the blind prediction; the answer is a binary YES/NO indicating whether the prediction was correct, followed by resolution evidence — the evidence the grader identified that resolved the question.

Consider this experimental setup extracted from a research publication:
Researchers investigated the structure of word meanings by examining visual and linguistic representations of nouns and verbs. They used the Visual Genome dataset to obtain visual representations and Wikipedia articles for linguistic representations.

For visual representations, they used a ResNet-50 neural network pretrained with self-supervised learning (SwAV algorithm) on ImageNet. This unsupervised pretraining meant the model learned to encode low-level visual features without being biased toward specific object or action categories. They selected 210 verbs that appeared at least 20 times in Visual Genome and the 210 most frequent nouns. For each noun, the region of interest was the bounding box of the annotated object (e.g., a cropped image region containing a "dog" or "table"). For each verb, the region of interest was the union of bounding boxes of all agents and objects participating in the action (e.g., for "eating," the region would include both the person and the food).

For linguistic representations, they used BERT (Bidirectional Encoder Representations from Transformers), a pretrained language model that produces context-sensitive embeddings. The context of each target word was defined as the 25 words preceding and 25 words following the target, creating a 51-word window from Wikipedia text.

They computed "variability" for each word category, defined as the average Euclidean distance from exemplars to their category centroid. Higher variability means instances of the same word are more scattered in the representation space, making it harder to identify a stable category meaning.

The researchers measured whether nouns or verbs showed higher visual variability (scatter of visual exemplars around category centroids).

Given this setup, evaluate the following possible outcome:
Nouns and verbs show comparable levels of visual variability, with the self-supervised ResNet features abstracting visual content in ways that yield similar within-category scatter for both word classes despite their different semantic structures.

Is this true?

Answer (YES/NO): NO